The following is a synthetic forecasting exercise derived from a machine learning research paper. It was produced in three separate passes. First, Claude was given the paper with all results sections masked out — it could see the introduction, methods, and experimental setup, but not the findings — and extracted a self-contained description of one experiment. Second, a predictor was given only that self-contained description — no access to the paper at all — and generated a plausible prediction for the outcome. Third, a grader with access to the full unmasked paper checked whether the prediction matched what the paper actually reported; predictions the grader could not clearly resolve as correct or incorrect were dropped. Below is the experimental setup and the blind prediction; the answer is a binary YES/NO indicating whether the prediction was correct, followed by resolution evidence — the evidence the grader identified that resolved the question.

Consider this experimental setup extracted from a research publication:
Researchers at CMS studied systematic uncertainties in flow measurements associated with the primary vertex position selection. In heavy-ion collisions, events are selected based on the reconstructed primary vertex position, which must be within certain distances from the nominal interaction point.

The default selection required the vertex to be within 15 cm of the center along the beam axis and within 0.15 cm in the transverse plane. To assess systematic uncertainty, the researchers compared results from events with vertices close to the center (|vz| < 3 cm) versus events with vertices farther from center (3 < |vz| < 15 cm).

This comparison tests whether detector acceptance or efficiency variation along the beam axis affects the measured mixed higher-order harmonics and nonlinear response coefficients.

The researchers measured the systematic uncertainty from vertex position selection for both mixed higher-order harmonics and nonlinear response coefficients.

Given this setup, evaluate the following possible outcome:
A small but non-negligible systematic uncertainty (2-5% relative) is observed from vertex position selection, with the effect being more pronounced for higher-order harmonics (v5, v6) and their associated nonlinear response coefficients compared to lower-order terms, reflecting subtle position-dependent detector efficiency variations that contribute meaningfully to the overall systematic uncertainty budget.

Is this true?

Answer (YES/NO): NO